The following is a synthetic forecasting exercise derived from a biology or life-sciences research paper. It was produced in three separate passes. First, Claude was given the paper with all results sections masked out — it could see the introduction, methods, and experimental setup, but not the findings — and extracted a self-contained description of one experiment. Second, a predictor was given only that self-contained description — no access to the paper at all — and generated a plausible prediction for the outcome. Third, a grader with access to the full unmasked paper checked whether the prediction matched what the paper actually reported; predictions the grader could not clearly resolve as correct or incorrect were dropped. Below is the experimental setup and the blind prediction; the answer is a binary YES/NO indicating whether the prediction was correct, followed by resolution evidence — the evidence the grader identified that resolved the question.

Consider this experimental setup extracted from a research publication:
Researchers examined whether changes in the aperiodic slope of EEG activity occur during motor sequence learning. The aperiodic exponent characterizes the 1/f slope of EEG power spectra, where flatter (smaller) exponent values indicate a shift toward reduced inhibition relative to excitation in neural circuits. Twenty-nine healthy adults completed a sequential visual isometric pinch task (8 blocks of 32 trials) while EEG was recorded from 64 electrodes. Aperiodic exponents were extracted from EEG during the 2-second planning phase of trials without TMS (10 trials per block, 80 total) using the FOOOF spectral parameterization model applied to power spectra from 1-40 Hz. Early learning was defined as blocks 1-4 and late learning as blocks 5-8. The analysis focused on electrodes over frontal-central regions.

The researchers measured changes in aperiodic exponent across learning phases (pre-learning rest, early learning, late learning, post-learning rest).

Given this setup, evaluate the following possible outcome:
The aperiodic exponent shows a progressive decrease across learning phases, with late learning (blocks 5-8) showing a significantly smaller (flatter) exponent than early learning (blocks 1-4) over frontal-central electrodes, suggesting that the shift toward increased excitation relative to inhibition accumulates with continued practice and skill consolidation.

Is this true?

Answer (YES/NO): NO